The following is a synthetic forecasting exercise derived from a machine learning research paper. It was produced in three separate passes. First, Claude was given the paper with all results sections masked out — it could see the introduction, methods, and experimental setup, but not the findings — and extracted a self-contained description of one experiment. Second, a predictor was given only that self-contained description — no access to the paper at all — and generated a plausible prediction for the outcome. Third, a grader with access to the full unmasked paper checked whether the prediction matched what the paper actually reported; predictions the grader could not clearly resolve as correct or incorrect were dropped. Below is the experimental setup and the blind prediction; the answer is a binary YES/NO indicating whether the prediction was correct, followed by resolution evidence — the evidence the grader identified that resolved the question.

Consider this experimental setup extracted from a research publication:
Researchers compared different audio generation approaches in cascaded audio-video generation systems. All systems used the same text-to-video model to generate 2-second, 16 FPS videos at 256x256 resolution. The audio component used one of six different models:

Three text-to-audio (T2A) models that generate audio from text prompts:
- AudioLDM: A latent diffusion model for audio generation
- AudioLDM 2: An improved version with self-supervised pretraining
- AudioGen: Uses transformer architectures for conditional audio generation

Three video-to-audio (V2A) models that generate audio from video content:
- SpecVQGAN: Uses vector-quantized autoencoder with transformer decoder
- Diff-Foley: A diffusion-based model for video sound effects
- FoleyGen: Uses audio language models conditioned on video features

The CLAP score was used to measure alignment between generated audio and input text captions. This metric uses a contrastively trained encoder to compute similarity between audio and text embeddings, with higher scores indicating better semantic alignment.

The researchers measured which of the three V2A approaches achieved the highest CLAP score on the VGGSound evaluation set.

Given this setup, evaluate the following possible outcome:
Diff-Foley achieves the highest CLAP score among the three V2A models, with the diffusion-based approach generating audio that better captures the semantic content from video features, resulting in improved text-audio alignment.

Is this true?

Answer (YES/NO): NO